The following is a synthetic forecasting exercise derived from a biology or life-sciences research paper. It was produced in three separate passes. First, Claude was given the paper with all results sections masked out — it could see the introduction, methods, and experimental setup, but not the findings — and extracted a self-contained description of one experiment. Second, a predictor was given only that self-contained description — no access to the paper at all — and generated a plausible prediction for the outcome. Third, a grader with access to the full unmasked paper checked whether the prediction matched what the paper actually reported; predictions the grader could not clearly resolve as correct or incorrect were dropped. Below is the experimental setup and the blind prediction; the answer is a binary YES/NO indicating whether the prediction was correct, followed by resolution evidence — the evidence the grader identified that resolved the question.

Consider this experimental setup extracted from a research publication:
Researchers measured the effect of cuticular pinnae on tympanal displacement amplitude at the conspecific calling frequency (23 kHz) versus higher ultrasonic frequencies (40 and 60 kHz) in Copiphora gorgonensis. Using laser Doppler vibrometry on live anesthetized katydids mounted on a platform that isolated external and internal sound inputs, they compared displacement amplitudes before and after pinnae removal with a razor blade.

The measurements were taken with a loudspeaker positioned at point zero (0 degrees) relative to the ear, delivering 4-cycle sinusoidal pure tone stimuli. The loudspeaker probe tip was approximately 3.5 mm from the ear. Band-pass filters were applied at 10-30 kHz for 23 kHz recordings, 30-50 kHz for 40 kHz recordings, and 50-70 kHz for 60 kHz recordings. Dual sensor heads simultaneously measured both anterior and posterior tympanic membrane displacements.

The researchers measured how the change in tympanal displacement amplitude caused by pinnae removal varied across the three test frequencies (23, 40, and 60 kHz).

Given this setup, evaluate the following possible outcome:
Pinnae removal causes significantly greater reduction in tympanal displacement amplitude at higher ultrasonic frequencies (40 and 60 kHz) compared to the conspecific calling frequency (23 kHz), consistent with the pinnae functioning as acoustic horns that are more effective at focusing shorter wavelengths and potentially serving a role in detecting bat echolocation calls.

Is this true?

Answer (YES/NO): NO